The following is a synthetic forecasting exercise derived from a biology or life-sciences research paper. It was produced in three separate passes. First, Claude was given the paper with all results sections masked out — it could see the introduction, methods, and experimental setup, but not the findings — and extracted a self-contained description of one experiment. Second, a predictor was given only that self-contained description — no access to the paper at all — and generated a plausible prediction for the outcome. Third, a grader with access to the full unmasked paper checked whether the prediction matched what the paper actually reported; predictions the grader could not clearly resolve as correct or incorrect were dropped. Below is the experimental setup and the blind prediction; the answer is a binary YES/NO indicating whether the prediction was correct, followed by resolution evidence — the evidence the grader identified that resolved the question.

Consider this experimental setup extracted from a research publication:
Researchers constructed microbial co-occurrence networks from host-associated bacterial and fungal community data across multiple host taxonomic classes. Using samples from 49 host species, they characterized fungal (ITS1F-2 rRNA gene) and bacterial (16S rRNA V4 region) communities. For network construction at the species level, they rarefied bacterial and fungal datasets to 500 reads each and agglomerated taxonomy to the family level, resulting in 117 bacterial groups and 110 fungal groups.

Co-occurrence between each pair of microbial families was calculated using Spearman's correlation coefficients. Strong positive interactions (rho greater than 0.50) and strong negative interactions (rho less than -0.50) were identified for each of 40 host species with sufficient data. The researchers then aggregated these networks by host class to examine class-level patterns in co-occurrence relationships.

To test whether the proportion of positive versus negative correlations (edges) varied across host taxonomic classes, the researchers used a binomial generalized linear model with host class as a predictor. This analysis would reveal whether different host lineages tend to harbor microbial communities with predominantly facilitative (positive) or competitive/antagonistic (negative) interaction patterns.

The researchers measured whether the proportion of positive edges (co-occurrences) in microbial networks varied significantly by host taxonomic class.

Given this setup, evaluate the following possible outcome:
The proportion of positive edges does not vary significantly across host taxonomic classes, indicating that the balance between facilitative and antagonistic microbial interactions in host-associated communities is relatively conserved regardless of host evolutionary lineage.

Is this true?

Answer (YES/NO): NO